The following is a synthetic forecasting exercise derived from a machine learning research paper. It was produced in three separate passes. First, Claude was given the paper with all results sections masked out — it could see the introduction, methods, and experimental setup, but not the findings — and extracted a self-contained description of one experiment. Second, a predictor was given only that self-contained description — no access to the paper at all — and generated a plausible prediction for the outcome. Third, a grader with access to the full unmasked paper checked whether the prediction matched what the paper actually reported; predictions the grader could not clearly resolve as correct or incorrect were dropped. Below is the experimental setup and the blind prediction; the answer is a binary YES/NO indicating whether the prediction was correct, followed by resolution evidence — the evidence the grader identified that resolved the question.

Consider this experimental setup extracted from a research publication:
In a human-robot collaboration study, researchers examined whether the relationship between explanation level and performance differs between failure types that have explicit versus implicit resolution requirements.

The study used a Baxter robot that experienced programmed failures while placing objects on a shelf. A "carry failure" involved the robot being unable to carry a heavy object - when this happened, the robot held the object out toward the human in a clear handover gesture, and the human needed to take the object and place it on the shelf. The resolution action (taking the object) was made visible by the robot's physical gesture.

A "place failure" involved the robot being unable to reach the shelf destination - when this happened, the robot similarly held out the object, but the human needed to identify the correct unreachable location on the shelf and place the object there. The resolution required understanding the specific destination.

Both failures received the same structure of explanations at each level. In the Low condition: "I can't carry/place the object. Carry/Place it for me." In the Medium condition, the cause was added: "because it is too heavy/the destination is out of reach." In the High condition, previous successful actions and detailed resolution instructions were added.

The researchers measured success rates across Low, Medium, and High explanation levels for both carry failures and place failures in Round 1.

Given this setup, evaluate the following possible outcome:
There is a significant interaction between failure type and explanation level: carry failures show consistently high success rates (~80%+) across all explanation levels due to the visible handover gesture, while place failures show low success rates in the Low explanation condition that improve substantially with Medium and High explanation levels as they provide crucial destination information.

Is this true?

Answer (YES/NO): NO